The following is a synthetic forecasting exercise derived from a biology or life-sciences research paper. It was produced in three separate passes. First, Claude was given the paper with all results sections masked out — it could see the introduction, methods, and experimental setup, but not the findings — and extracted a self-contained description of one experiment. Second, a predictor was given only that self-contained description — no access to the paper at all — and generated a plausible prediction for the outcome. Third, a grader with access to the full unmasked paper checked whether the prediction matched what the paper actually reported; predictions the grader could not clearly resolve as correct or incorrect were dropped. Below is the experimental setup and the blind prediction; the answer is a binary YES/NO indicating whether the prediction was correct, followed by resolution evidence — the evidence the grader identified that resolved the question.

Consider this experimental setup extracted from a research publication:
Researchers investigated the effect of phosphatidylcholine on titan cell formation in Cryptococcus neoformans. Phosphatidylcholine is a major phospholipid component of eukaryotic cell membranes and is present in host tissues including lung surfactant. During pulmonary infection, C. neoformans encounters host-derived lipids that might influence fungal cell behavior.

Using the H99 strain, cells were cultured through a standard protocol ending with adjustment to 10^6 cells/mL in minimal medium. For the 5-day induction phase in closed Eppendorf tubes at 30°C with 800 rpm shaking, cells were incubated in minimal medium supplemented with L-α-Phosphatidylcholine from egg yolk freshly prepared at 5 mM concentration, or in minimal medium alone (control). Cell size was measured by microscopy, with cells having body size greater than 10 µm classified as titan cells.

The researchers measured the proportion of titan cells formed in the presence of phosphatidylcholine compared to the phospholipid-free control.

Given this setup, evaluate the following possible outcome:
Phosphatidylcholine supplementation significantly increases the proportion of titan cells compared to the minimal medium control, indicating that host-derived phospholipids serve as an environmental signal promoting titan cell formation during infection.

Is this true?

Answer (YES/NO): NO